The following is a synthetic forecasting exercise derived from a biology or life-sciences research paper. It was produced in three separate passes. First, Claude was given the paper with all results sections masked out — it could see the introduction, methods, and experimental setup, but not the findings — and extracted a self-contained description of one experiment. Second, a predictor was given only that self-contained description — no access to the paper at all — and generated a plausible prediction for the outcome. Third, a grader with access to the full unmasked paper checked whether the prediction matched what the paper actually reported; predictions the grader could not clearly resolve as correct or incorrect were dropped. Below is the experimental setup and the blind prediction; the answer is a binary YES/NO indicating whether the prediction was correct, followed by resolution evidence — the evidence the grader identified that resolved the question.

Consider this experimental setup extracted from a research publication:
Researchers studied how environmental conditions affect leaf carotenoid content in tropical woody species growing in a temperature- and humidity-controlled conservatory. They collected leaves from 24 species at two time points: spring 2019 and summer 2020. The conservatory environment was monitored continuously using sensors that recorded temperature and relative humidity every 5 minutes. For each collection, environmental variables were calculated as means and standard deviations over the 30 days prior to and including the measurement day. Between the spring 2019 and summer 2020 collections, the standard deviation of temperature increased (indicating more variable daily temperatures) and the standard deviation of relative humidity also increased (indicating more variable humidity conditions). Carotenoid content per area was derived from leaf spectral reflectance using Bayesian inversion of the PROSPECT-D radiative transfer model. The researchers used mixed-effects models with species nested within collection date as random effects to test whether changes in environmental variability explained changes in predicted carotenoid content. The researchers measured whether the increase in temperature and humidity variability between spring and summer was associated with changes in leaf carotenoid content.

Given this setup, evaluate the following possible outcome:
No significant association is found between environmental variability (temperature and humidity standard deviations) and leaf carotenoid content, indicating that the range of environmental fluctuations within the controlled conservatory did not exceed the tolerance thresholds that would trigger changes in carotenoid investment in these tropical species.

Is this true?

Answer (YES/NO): NO